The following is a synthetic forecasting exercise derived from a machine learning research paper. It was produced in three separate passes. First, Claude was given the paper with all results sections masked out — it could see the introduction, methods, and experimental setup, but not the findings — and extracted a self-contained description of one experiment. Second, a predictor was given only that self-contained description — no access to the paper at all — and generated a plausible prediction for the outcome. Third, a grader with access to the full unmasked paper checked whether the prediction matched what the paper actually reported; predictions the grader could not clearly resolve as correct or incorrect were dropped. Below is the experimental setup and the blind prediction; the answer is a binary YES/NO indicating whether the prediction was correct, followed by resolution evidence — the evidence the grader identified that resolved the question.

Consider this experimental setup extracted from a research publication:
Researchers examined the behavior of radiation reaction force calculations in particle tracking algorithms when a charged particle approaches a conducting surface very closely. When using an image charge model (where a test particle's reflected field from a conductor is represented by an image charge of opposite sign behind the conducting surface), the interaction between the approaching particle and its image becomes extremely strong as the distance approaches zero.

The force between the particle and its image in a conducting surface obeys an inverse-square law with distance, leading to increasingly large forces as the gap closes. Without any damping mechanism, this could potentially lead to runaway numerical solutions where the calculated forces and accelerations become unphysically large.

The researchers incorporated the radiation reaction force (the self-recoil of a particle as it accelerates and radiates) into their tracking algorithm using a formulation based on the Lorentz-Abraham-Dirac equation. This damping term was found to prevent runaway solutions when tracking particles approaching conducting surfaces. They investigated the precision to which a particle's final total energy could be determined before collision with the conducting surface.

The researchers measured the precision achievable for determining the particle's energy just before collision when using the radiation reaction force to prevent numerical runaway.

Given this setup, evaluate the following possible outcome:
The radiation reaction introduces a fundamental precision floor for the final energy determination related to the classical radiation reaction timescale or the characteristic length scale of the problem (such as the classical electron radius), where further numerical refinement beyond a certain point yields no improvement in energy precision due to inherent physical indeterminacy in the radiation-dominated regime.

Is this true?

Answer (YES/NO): NO